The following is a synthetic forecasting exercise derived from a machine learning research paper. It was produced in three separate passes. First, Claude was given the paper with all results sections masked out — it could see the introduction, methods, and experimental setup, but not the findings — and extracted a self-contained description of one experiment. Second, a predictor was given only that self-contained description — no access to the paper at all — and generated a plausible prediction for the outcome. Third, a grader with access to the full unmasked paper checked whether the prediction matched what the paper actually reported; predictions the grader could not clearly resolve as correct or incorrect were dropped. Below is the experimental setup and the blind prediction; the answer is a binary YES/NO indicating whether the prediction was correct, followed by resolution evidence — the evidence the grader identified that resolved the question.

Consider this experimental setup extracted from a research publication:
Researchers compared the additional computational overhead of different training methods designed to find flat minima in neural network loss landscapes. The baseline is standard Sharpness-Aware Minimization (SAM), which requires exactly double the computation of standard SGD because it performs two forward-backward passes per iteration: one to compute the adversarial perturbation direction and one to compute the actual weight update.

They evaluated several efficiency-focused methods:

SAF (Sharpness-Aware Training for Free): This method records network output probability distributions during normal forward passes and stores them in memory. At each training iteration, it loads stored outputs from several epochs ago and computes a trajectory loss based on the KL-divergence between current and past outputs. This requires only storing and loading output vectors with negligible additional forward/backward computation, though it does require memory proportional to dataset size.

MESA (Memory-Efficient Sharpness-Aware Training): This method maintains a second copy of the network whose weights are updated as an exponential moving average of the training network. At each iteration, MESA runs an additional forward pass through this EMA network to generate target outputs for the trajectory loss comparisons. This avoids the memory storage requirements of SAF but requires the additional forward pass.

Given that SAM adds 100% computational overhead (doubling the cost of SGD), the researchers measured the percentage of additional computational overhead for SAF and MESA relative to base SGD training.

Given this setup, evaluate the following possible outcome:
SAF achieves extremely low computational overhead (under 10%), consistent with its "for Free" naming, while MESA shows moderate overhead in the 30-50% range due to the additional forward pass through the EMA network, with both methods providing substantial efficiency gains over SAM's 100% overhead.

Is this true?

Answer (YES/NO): NO